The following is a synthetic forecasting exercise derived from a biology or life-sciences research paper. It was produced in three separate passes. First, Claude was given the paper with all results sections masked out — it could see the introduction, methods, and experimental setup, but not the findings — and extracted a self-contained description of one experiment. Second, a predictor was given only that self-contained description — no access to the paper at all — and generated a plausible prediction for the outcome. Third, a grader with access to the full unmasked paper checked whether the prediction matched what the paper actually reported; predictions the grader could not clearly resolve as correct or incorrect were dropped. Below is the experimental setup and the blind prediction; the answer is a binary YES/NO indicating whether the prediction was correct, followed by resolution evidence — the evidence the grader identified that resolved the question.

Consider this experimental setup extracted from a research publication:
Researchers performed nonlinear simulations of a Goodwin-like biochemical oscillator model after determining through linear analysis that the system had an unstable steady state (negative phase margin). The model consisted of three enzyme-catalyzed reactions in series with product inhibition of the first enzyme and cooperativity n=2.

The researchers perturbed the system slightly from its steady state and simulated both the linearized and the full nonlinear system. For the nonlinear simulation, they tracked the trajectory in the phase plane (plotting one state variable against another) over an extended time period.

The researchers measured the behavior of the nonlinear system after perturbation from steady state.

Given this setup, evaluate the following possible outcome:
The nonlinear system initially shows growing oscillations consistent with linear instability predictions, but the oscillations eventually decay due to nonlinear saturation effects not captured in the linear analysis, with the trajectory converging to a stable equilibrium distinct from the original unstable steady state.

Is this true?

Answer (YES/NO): NO